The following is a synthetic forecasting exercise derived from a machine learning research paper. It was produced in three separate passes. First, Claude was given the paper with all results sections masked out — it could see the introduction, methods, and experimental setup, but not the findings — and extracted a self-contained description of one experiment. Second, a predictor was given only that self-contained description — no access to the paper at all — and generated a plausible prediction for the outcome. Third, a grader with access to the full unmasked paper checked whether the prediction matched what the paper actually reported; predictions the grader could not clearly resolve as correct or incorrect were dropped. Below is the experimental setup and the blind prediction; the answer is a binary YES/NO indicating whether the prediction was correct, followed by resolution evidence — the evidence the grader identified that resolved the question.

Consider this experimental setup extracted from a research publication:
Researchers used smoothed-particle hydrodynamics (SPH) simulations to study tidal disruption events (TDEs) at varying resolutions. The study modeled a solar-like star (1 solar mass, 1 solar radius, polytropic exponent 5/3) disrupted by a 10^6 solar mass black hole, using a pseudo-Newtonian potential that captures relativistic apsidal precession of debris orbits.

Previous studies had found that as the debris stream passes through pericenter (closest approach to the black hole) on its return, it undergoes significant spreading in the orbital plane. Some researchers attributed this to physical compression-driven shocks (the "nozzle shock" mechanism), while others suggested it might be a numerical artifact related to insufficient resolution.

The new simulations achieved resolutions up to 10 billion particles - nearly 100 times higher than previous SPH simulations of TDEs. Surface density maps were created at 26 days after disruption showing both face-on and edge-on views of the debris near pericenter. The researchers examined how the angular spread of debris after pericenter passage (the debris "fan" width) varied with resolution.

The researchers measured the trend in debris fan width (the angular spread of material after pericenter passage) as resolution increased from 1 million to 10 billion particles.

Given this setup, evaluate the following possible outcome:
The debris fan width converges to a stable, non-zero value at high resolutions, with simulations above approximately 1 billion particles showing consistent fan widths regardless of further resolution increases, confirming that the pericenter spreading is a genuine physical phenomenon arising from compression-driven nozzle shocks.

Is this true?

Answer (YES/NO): NO